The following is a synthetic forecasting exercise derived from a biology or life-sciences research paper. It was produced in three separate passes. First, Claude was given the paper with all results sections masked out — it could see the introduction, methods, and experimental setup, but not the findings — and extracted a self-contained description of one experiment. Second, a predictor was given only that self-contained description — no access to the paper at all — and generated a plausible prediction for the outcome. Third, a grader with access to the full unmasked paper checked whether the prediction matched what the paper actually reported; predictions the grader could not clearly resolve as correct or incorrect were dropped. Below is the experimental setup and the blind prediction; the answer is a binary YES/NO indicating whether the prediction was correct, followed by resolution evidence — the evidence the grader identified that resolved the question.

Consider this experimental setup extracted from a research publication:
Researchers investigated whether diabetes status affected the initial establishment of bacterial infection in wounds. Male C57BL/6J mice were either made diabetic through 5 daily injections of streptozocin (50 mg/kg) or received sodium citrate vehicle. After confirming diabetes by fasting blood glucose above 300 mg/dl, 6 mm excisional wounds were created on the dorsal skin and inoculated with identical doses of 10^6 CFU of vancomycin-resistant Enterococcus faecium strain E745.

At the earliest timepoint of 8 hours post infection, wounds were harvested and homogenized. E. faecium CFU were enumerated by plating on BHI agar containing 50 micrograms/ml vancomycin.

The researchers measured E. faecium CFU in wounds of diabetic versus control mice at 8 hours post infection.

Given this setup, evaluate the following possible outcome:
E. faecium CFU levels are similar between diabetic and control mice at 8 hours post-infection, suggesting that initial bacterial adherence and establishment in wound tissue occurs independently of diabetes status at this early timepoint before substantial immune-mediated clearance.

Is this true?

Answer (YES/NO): NO